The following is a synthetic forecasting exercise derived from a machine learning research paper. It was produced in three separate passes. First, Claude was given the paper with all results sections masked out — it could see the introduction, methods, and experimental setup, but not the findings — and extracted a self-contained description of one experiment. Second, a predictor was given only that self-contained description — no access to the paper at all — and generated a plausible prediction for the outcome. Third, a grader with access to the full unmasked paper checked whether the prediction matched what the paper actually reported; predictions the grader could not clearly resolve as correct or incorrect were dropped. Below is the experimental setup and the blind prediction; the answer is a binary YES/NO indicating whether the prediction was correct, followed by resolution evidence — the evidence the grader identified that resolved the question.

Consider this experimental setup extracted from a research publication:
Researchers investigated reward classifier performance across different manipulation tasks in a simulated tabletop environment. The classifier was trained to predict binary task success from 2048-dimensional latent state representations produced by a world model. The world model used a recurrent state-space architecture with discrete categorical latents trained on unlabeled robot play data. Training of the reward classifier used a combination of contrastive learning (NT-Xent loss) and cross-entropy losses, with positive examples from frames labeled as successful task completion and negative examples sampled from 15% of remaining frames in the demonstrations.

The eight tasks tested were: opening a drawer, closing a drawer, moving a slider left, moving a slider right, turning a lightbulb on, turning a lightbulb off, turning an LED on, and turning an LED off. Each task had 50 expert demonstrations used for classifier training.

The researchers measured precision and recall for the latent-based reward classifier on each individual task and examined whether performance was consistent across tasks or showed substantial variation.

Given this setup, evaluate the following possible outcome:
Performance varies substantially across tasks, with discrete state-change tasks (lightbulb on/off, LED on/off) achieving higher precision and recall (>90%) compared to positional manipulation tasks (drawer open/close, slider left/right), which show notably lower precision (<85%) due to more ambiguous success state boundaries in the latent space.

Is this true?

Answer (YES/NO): NO